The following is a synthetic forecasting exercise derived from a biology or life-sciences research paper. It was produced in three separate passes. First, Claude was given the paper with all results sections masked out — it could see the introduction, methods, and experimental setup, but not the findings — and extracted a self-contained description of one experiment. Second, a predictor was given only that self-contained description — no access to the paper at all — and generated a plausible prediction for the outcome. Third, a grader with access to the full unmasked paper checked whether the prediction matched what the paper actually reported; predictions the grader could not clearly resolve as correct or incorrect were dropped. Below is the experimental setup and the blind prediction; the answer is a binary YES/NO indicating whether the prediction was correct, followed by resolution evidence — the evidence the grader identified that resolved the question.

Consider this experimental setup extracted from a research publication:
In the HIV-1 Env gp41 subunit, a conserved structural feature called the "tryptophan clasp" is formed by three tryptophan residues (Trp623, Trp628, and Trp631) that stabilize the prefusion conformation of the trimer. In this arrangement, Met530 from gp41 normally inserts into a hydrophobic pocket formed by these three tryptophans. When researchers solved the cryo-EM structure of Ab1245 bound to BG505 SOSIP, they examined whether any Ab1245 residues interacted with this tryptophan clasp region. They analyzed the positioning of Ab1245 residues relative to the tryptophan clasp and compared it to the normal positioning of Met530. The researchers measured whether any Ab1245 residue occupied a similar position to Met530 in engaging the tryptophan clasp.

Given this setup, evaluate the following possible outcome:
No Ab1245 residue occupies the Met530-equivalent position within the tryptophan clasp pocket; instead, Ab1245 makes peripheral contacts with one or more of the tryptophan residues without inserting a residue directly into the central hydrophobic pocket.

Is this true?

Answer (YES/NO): NO